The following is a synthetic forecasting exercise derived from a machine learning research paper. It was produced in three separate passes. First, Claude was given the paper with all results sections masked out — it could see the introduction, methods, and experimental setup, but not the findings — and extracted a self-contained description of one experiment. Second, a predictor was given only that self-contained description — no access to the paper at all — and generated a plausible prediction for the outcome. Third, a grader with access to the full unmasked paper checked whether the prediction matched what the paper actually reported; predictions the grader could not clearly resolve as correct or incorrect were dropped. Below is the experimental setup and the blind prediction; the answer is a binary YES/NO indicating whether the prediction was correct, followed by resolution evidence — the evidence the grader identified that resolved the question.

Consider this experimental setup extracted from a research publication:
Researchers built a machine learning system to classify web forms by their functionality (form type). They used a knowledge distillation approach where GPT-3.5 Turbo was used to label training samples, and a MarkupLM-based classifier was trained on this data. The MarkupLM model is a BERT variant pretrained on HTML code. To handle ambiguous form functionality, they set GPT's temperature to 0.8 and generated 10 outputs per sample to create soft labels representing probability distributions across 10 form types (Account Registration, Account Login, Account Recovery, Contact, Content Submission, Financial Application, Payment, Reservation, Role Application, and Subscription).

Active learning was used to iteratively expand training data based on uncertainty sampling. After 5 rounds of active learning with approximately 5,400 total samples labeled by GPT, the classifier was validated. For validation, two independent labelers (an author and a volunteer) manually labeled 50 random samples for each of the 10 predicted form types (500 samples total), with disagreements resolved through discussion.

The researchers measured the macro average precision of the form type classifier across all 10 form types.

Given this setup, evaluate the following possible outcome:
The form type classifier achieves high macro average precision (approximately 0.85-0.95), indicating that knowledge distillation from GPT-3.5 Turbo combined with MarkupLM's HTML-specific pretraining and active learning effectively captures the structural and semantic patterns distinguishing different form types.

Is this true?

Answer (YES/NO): YES